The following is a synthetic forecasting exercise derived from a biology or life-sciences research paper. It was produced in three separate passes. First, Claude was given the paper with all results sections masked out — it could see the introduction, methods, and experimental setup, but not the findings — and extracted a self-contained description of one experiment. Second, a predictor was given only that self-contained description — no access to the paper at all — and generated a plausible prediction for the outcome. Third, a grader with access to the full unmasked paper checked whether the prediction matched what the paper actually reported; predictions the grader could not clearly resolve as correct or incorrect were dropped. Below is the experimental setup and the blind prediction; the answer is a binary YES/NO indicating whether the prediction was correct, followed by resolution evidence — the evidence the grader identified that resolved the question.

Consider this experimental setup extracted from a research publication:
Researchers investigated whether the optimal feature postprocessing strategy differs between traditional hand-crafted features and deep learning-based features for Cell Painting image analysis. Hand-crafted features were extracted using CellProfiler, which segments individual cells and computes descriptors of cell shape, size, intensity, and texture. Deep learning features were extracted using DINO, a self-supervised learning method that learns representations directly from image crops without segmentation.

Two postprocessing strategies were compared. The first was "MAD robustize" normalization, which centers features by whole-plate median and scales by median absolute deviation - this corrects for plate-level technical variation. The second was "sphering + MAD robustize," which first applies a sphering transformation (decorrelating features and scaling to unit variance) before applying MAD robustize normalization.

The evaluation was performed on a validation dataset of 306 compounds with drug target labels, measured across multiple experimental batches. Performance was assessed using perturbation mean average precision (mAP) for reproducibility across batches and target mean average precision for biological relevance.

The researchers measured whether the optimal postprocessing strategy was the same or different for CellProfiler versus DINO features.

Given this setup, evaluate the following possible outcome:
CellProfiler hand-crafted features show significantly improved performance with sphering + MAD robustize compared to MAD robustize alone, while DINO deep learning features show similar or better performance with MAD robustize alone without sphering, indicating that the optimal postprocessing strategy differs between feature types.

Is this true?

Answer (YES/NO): NO